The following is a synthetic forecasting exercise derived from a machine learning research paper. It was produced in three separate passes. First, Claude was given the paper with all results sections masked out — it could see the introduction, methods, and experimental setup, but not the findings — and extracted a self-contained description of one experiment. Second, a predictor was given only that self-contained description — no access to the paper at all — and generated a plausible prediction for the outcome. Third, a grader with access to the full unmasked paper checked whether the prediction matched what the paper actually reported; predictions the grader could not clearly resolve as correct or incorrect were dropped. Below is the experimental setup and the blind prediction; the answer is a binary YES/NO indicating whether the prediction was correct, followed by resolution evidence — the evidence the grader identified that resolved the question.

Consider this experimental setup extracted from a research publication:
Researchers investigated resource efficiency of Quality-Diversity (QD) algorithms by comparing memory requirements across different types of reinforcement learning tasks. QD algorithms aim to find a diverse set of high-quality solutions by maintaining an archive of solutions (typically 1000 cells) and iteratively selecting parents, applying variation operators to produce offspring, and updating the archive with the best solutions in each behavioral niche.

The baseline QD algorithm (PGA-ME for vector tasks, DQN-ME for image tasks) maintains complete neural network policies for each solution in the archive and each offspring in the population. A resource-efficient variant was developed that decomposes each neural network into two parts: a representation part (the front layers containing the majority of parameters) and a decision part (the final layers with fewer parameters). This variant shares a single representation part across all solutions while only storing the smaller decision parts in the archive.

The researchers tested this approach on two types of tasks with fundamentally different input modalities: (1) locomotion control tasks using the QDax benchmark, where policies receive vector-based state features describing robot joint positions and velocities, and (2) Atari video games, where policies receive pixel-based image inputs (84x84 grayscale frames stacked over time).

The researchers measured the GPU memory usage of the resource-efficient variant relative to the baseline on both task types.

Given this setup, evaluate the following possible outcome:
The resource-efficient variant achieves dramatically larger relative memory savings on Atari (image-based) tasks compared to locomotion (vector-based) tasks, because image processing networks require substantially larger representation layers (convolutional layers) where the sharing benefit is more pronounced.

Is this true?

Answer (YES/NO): YES